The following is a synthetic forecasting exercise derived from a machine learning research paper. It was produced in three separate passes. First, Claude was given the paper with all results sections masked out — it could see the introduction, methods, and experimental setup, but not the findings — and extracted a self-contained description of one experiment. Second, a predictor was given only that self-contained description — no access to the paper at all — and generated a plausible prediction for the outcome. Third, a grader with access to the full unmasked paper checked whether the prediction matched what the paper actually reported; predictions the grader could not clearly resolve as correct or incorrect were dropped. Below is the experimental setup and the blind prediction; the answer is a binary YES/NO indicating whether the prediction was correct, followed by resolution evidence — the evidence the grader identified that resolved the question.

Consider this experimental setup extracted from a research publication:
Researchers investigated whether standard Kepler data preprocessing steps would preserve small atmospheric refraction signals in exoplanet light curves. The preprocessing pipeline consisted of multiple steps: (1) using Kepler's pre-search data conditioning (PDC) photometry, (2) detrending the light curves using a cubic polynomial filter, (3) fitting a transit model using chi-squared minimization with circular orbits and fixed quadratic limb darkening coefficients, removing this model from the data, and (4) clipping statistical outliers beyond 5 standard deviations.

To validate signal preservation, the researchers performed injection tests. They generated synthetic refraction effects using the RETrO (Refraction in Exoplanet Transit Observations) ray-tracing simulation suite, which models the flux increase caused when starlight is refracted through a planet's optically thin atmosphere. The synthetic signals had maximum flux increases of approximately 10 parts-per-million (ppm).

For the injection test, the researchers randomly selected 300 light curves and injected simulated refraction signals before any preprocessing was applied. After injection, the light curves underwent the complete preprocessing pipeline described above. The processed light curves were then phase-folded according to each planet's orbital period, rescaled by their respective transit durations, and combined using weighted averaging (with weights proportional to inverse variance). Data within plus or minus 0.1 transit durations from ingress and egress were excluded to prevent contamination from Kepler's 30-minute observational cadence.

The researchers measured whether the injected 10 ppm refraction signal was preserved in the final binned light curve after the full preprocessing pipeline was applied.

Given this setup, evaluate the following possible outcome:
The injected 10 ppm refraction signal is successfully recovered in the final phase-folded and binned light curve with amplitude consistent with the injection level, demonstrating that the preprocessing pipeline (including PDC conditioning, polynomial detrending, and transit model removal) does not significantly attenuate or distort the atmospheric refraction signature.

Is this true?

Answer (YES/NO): NO